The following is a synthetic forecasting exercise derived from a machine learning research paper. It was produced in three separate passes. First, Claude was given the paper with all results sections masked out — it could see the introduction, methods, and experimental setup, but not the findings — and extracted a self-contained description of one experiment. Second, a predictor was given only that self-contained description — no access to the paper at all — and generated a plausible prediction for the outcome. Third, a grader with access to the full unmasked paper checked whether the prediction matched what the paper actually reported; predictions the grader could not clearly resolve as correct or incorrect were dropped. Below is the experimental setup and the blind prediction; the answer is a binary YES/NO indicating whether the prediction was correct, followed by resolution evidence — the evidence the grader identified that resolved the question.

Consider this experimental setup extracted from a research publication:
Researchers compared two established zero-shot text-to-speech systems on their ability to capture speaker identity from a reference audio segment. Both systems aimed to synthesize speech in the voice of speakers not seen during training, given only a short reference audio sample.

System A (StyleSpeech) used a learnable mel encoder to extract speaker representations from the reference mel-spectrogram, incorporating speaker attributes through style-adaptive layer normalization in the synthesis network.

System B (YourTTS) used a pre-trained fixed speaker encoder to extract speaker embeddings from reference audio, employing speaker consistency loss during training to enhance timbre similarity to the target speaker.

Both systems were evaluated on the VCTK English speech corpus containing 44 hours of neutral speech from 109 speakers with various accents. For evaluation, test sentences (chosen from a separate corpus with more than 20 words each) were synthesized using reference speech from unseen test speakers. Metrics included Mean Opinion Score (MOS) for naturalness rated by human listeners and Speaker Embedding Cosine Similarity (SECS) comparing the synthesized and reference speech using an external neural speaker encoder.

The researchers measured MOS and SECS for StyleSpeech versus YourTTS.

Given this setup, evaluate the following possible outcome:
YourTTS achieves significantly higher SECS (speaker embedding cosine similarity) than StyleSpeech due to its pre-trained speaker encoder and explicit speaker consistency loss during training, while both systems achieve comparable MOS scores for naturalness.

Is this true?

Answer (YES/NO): NO